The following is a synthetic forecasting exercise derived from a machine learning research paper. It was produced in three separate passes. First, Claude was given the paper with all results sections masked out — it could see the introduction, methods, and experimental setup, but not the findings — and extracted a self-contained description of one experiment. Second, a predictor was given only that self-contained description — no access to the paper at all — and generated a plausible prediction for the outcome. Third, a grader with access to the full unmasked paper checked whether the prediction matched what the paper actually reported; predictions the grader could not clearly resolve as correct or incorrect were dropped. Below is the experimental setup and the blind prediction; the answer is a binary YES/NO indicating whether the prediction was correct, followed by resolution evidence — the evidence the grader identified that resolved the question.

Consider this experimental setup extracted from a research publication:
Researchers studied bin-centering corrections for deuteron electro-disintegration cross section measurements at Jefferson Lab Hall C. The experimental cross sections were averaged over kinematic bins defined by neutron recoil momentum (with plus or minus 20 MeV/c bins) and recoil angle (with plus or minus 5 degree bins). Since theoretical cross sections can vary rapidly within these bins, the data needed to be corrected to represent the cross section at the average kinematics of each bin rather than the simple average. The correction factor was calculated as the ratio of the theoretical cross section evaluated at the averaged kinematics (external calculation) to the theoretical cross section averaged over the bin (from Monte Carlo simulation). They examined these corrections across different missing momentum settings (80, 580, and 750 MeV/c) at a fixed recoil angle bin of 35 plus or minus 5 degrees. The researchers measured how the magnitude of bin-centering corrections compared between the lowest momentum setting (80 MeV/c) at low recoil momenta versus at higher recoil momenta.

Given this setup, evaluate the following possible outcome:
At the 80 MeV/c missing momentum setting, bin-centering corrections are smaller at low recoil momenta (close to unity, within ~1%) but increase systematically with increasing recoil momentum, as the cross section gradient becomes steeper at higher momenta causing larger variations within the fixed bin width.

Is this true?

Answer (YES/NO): NO